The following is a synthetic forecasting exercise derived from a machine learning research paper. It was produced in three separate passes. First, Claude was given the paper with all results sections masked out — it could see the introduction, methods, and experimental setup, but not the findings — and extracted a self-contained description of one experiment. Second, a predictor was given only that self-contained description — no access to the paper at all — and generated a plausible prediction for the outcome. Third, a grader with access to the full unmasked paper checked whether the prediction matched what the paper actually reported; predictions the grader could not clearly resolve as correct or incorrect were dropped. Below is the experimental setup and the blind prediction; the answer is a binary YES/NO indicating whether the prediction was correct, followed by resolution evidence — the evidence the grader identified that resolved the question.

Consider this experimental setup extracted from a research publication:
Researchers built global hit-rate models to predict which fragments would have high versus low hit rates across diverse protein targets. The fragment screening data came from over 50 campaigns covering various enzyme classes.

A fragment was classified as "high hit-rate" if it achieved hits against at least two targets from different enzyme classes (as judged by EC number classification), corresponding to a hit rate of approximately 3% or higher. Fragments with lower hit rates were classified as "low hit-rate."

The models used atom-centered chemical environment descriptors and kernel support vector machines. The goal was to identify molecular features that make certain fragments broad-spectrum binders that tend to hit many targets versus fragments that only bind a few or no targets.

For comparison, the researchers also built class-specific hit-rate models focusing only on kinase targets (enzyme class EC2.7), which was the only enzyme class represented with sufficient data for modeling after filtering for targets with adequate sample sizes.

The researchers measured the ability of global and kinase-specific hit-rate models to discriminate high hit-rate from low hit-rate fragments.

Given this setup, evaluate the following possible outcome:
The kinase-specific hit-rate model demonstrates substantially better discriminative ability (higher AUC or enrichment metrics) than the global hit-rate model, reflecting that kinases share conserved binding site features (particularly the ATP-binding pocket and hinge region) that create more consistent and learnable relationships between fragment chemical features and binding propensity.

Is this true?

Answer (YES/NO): NO